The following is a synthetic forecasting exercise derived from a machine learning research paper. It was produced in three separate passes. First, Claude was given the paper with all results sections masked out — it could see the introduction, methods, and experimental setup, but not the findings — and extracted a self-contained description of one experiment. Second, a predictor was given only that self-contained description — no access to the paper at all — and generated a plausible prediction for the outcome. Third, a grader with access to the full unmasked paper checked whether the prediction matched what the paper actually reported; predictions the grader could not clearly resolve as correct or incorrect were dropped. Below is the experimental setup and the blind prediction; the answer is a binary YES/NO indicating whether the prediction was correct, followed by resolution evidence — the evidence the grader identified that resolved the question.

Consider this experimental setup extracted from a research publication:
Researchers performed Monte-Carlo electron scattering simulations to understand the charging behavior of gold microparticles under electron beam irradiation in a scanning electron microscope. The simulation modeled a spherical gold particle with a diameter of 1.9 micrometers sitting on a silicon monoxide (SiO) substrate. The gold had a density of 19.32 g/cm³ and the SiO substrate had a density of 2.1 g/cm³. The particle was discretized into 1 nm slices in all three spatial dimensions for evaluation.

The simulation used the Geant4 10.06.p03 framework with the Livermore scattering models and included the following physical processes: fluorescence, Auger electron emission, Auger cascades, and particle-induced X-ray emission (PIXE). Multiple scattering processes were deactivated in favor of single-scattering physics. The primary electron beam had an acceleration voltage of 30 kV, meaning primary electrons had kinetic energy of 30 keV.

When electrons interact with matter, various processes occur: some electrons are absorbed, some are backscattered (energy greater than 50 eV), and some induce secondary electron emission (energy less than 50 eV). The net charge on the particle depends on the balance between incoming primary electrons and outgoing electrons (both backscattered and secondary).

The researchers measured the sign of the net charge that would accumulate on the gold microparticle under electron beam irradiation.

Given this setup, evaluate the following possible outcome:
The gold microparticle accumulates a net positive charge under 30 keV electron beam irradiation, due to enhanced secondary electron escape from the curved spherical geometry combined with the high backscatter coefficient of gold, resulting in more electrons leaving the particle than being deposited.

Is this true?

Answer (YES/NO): NO